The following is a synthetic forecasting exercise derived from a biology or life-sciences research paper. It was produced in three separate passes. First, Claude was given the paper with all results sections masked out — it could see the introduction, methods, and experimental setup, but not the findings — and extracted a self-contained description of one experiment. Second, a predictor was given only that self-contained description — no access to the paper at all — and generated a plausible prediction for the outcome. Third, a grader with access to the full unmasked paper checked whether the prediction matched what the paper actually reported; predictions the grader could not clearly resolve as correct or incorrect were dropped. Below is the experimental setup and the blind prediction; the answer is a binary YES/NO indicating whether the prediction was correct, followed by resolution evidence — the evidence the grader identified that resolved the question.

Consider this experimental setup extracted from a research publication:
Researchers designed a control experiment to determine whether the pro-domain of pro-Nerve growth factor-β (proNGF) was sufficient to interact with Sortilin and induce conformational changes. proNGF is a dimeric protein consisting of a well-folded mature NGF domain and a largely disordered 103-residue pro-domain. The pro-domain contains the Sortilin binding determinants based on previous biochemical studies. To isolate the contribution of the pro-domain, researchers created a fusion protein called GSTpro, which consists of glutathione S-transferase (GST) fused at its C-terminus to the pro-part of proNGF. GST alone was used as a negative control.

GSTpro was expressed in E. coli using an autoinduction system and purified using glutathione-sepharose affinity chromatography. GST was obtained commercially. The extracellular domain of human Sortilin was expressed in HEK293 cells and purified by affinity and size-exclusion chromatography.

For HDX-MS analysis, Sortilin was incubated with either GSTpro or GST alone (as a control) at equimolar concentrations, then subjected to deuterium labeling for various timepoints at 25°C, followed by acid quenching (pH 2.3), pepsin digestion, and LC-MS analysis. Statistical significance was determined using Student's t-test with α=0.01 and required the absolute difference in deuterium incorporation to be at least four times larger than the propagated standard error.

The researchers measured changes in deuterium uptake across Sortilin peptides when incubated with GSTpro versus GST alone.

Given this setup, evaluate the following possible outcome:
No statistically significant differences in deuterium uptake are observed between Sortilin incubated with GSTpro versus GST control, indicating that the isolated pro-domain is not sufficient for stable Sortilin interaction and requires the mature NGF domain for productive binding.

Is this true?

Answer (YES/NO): NO